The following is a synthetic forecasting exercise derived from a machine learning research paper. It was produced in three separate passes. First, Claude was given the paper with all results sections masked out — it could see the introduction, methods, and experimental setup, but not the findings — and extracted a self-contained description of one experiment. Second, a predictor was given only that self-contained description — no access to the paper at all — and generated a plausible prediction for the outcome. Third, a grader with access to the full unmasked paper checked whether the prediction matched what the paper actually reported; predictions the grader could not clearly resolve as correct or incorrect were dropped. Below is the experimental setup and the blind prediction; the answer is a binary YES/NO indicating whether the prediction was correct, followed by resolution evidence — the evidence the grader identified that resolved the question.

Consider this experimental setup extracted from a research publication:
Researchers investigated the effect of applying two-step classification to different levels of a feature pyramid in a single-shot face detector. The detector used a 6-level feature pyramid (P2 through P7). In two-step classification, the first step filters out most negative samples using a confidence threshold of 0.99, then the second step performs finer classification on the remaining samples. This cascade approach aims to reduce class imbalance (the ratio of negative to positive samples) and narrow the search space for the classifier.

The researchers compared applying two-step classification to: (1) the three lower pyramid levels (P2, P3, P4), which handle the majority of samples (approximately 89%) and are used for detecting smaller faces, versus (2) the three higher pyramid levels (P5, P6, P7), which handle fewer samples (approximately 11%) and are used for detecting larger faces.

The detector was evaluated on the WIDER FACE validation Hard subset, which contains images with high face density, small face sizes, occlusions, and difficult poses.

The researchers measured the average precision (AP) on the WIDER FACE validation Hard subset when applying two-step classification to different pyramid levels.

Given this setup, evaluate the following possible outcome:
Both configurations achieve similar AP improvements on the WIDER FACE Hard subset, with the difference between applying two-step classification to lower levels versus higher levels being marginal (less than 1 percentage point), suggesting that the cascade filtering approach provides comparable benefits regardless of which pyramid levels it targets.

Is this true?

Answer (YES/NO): NO